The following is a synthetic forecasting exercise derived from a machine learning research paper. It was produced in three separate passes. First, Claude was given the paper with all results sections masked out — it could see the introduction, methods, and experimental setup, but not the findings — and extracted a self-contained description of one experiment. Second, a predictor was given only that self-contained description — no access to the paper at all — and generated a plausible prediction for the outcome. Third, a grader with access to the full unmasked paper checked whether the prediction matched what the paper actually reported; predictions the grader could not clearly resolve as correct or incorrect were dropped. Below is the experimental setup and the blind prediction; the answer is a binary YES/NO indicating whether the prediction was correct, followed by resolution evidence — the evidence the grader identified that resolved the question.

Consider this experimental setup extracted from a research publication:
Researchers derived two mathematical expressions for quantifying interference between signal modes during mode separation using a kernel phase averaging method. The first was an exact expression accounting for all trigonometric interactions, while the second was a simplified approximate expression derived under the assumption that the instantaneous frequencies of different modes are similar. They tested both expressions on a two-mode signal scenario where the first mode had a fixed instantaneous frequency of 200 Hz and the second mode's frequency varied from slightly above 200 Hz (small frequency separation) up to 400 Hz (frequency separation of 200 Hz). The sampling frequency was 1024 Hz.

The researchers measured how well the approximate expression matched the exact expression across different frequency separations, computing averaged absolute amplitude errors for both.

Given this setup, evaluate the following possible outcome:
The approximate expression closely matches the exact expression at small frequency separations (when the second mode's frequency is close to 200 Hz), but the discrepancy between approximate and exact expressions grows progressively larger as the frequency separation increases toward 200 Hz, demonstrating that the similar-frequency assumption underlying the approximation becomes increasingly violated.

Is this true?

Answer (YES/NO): YES